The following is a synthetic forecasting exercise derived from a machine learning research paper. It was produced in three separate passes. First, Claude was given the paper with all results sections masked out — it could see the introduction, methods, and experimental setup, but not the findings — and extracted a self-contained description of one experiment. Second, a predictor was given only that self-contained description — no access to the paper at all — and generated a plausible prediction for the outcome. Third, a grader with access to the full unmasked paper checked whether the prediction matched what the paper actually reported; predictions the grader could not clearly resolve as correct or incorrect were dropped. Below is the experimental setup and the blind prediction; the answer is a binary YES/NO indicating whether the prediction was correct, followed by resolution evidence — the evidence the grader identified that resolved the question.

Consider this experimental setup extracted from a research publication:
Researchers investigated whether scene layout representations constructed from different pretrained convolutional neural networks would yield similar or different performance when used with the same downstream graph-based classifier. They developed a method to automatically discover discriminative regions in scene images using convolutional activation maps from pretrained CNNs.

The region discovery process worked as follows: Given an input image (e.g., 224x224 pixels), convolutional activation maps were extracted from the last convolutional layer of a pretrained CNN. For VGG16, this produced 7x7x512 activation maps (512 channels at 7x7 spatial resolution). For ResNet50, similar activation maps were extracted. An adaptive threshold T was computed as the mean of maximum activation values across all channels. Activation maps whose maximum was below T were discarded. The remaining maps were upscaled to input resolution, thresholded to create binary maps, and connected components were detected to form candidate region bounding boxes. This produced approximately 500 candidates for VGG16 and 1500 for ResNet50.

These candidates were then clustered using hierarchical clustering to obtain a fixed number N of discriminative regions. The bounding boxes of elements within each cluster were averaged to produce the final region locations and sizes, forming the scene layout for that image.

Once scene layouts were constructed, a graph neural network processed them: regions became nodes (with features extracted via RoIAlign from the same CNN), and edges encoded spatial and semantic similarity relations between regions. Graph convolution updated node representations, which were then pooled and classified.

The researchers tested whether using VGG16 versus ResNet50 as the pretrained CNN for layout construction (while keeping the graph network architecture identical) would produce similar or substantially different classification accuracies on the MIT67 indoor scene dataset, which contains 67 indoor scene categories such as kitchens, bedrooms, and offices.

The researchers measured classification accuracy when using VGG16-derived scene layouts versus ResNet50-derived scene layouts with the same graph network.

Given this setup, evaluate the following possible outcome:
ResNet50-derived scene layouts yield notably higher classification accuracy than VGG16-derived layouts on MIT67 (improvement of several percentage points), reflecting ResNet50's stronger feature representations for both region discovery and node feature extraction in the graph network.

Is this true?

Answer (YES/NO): NO